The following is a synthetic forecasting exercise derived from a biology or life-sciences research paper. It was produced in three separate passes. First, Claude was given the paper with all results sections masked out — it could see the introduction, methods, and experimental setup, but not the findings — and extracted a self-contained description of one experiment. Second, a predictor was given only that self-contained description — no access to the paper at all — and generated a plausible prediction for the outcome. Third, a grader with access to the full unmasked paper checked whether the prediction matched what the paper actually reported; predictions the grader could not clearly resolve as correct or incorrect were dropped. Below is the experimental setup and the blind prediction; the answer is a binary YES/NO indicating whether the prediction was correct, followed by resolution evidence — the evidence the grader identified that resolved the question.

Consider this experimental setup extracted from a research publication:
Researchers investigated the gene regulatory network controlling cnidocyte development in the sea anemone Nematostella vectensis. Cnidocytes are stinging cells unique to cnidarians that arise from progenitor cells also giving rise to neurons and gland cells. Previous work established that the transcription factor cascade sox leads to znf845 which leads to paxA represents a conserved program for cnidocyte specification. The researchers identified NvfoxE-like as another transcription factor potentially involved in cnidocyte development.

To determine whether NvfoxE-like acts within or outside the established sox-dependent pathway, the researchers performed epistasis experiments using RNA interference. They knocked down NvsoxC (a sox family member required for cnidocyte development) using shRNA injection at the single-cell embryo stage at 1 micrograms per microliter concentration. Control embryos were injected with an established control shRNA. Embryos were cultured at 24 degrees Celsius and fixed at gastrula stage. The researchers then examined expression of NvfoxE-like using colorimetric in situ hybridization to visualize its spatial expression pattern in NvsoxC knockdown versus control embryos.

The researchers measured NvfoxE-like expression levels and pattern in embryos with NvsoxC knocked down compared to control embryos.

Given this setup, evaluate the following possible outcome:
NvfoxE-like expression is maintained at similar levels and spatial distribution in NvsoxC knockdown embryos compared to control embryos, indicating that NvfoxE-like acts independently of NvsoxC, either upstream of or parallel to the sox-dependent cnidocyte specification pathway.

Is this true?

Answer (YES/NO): YES